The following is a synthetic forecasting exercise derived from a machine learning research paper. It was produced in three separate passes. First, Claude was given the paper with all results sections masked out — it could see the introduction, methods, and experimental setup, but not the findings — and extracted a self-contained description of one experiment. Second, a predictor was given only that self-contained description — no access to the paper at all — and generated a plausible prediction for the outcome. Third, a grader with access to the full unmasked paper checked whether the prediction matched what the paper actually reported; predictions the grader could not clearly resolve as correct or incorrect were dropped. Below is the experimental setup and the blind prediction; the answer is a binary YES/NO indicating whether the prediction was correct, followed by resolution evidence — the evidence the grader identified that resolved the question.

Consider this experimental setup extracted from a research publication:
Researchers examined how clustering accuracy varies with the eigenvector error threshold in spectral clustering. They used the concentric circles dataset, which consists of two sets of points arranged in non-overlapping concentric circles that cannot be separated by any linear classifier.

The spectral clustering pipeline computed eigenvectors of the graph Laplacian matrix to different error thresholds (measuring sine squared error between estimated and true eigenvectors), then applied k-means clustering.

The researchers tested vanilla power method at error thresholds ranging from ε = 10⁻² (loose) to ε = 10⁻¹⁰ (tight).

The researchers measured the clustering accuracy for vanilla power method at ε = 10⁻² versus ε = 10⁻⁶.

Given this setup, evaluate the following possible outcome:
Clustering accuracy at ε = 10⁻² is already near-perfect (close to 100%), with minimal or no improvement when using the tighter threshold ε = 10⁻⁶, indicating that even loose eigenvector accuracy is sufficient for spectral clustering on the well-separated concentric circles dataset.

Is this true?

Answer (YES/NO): NO